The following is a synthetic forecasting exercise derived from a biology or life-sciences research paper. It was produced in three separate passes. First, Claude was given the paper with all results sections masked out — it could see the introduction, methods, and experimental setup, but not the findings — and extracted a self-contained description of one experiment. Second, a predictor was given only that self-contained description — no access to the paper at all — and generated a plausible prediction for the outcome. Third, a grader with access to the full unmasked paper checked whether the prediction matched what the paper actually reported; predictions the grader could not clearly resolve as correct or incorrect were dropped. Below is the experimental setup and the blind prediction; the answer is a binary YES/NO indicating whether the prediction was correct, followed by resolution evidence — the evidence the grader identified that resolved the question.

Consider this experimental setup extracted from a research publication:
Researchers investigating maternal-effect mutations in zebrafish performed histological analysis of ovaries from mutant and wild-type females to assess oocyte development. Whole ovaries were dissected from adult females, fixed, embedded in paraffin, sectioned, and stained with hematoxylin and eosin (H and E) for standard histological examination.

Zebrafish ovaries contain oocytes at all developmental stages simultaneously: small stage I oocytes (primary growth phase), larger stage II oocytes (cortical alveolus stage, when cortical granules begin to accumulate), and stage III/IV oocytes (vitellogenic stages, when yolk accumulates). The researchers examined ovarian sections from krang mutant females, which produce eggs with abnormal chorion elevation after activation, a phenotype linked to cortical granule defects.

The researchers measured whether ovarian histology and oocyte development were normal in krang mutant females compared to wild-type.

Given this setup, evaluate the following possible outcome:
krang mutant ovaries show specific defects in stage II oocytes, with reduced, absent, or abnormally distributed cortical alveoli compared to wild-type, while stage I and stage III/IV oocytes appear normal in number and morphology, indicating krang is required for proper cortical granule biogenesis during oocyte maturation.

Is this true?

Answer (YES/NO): NO